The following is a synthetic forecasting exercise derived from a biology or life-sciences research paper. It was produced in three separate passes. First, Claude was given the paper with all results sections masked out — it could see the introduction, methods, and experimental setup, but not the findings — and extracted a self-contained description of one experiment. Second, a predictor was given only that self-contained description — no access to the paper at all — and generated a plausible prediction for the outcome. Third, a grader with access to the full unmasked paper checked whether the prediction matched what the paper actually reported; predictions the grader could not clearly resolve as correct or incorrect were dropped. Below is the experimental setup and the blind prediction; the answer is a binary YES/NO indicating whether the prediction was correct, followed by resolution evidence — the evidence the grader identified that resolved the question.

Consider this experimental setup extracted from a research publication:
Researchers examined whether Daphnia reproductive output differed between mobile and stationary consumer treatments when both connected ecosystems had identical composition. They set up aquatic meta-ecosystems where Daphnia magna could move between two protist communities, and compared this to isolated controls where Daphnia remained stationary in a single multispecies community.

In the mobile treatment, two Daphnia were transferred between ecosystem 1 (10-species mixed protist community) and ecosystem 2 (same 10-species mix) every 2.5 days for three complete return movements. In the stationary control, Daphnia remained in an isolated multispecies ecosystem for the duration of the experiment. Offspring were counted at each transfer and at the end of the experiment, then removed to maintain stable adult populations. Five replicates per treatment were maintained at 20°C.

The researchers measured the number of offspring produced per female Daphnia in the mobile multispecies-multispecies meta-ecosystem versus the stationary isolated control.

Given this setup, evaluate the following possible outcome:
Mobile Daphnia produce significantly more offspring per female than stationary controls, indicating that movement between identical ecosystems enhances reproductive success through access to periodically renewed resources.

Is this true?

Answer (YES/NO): YES